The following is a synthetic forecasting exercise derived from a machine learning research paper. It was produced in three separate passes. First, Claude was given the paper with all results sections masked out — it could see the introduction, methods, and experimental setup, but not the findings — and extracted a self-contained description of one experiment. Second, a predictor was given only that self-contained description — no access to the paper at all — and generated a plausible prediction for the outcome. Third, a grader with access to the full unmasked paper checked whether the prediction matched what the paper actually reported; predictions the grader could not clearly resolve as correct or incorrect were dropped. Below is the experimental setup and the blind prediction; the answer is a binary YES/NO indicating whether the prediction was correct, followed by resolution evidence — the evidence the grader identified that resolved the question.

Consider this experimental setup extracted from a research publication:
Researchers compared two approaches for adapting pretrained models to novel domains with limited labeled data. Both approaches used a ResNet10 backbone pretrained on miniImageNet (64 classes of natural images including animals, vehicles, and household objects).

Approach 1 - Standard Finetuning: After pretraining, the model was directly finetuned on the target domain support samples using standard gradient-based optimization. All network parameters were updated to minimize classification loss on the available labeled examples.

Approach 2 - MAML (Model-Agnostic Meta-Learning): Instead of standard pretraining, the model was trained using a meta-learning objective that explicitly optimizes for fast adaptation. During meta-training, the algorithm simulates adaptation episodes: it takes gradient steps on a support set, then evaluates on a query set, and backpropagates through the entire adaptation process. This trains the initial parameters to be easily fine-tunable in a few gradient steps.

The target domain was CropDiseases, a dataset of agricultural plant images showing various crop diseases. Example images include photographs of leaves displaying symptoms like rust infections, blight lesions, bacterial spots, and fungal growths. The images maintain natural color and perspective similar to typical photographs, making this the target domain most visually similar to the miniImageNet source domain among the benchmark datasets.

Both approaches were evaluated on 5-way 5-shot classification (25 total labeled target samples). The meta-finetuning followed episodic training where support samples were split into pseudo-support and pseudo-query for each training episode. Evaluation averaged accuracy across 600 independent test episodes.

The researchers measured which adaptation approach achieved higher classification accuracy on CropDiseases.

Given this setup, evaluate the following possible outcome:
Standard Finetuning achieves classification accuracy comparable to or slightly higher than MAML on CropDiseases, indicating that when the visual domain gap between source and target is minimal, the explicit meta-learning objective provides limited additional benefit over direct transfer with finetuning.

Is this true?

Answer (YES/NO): NO